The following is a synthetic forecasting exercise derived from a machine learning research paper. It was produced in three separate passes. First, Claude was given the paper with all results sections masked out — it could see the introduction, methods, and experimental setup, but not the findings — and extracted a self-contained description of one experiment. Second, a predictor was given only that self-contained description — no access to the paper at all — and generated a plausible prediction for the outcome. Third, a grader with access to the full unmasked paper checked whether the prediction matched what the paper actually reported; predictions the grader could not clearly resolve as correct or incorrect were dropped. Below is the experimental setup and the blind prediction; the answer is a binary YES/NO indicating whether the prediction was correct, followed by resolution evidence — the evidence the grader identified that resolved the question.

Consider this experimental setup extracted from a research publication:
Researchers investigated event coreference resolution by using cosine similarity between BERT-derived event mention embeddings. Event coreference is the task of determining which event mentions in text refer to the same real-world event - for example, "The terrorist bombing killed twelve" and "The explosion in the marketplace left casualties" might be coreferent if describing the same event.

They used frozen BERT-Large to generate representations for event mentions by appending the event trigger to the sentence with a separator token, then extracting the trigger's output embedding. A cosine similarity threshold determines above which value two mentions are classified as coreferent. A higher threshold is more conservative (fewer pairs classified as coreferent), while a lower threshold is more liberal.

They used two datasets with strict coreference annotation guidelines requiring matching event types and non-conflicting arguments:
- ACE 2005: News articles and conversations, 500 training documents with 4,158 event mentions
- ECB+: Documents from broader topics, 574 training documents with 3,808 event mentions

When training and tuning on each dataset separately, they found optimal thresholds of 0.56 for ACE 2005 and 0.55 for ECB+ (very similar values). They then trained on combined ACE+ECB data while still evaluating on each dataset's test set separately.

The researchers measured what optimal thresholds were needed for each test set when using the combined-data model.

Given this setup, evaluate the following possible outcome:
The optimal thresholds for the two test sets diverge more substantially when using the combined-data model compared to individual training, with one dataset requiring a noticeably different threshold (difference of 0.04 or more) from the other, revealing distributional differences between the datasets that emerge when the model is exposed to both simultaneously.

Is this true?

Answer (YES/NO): YES